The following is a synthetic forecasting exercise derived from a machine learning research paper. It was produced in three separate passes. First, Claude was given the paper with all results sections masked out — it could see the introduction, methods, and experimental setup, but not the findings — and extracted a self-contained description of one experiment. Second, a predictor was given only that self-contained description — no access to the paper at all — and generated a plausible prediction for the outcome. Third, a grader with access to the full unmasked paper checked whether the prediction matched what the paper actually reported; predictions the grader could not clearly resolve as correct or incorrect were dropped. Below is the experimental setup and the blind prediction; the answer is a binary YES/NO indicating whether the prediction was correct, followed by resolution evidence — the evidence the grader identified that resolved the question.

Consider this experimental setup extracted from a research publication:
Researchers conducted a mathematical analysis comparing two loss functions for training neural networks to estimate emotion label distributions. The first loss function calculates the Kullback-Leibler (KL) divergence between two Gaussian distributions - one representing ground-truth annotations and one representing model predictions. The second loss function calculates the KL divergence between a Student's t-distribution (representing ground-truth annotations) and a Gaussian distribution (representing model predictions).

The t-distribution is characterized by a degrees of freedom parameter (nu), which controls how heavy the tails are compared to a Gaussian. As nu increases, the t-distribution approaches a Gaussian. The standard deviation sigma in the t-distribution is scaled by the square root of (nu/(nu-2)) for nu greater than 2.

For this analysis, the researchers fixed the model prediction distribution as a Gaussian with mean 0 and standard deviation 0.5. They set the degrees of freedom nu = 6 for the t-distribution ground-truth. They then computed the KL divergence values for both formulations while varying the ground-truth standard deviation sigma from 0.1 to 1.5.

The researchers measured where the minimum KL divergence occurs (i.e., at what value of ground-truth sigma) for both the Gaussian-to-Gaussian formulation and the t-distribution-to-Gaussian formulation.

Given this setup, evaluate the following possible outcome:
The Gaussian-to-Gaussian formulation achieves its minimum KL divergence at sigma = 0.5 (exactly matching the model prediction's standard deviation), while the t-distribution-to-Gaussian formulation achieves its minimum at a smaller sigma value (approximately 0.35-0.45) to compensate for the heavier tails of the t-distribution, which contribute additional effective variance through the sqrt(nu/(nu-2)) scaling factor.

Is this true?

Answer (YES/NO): NO